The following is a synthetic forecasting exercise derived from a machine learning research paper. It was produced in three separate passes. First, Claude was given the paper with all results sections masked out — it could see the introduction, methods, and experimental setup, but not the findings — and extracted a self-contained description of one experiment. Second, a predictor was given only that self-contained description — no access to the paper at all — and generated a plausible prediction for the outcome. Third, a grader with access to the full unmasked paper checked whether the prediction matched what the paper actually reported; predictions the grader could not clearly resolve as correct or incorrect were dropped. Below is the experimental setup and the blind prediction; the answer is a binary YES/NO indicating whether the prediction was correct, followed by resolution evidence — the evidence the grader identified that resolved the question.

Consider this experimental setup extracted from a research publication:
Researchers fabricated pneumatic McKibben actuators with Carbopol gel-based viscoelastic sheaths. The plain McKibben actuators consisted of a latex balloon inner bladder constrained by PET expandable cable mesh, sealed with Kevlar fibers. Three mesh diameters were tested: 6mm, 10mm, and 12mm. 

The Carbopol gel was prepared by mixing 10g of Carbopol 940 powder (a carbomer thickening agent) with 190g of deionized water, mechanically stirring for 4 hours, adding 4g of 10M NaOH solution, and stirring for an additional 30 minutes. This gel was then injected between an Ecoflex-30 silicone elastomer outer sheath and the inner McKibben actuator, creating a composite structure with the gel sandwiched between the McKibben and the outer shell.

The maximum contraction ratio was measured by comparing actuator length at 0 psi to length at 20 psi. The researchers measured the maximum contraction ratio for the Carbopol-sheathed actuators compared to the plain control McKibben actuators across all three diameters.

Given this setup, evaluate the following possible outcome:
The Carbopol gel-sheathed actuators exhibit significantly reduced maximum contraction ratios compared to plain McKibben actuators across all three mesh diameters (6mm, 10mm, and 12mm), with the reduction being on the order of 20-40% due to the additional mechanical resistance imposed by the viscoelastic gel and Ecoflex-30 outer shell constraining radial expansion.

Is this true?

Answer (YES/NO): NO